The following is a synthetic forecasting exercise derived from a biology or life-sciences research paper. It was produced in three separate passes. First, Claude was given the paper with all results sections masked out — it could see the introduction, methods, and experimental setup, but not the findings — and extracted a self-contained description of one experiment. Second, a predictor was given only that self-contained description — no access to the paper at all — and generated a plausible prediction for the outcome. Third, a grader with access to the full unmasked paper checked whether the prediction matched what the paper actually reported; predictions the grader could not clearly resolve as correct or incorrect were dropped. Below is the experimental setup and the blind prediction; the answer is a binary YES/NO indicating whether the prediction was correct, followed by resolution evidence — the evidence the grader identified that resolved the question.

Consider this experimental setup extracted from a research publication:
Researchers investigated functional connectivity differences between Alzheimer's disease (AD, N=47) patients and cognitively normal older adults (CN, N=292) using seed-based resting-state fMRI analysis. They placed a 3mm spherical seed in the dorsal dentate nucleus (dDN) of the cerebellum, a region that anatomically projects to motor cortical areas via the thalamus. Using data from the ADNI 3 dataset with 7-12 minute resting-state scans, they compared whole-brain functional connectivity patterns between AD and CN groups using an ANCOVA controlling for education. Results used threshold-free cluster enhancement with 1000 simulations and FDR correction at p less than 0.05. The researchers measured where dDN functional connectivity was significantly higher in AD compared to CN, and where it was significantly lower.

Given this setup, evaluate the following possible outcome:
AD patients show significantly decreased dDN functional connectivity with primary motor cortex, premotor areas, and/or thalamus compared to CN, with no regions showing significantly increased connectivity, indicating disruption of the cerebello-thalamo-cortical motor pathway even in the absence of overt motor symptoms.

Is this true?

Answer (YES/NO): NO